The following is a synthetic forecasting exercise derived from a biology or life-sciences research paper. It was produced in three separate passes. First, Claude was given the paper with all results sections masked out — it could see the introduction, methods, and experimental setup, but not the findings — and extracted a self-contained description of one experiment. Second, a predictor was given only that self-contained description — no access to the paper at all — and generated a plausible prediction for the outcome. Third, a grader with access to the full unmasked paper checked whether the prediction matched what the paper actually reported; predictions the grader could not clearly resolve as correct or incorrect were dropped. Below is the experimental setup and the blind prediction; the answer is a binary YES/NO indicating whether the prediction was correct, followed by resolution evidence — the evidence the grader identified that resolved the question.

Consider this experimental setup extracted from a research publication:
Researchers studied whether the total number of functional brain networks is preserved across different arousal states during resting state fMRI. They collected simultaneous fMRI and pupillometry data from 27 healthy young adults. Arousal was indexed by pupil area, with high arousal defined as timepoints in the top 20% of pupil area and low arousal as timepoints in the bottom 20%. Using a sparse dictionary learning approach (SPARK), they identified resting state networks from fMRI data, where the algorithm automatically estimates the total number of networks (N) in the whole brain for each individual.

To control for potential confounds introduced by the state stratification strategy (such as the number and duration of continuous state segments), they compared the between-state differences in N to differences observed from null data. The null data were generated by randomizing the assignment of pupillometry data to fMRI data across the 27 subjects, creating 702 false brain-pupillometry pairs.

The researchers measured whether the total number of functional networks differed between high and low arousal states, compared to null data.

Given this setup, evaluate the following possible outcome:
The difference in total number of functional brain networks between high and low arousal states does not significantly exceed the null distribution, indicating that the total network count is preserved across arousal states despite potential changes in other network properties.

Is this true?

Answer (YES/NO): YES